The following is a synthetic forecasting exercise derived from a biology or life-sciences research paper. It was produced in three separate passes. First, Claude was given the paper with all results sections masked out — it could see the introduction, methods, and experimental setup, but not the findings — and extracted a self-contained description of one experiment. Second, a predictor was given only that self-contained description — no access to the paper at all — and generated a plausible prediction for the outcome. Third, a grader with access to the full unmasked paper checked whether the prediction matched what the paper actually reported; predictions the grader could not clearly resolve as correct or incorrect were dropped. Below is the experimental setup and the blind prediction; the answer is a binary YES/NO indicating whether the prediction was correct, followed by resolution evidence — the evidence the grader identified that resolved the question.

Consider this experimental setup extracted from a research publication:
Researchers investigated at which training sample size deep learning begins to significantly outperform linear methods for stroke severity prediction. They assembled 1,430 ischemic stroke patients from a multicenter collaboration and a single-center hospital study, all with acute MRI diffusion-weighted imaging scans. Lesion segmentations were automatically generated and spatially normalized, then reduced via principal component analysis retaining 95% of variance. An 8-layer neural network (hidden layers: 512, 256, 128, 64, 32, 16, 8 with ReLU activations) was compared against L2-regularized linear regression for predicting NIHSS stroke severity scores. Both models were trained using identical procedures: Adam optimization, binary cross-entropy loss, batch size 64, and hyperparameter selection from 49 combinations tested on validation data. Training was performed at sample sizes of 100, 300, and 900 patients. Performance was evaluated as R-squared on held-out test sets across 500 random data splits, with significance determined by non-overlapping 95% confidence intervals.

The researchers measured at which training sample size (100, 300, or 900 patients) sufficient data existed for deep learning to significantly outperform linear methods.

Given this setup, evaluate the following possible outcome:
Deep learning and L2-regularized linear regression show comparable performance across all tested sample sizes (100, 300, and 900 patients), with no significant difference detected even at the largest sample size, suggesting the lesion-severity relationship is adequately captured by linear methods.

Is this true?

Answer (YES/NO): NO